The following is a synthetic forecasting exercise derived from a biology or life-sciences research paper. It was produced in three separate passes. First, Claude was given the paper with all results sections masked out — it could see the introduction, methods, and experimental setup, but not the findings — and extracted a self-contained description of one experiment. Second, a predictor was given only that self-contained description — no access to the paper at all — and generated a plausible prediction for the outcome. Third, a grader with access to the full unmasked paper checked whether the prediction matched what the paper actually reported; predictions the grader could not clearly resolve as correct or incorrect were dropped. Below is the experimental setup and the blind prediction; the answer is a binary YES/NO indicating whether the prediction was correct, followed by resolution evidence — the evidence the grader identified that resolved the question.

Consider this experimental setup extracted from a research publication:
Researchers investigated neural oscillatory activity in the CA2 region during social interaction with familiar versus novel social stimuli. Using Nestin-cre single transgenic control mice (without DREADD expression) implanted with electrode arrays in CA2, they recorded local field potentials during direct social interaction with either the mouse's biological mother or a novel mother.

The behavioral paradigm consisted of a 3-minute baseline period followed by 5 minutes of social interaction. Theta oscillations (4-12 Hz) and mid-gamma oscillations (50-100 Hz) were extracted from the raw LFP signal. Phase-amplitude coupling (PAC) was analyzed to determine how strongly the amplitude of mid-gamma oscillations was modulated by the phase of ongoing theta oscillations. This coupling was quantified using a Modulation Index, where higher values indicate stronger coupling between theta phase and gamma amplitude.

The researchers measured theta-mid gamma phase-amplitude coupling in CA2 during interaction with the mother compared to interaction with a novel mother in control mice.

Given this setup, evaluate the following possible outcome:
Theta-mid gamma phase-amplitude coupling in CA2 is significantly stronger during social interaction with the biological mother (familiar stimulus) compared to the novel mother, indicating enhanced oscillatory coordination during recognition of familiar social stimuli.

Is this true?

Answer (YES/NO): YES